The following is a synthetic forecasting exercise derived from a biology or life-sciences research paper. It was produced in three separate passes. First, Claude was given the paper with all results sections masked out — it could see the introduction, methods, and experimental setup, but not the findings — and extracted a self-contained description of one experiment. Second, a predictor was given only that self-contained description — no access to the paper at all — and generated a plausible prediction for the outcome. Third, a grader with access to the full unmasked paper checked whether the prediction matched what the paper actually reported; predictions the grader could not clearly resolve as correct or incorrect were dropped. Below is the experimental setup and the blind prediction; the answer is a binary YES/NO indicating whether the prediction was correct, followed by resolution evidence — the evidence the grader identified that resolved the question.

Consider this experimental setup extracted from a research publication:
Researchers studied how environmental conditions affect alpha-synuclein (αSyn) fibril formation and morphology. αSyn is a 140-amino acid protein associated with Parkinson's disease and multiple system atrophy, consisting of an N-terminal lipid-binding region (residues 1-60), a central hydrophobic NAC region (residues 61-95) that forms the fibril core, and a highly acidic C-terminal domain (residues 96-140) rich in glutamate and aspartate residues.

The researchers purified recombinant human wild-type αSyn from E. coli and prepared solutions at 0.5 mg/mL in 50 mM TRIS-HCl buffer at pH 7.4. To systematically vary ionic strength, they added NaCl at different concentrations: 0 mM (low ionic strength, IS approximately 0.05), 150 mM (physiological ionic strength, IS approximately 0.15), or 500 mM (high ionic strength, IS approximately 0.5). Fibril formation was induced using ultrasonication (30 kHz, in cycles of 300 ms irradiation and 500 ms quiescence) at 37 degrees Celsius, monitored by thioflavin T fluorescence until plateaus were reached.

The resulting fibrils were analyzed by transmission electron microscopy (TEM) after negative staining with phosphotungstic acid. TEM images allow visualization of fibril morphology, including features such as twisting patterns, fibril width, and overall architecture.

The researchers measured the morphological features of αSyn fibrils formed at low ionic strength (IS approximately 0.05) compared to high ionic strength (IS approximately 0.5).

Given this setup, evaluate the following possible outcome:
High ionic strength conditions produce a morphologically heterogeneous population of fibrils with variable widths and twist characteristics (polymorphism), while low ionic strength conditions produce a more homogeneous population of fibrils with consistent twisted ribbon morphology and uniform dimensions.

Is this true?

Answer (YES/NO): NO